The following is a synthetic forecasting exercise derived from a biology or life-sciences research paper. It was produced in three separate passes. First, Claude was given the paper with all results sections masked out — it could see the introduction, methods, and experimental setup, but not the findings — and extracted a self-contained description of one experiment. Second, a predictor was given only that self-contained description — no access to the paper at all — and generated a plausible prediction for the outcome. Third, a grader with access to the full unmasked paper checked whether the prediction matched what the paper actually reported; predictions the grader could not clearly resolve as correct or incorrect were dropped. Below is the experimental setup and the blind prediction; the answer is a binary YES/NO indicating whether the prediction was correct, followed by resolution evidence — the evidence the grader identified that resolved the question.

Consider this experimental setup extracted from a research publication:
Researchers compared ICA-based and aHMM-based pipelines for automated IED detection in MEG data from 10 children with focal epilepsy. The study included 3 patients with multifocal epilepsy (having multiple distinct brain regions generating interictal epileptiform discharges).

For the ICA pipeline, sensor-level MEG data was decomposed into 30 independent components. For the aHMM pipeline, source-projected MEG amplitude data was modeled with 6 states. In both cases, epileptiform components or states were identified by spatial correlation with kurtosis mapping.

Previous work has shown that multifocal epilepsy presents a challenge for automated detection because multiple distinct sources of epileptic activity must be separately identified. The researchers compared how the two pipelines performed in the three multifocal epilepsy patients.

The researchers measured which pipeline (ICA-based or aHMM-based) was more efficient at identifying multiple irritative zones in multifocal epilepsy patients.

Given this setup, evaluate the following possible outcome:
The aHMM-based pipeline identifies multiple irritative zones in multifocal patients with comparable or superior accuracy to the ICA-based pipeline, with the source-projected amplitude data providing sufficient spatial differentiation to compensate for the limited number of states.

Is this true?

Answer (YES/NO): YES